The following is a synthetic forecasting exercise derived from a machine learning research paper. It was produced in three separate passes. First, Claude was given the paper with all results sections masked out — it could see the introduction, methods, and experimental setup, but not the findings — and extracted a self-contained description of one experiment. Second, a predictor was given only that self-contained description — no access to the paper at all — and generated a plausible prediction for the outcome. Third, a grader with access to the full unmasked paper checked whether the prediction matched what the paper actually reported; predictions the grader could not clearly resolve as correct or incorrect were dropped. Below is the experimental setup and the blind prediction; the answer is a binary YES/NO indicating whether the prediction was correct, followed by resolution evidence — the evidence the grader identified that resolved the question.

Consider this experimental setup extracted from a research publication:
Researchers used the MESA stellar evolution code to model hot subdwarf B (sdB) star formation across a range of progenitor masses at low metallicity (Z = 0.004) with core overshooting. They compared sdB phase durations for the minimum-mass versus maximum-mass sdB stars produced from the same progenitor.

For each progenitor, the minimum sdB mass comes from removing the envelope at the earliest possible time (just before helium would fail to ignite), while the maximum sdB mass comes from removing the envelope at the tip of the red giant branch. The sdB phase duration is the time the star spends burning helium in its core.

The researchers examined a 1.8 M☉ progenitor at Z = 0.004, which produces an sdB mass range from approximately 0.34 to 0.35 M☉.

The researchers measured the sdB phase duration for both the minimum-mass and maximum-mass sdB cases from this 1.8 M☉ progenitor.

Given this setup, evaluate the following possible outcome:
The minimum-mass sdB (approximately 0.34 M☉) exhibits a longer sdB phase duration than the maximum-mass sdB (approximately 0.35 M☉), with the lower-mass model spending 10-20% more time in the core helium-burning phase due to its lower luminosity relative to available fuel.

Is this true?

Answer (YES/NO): NO